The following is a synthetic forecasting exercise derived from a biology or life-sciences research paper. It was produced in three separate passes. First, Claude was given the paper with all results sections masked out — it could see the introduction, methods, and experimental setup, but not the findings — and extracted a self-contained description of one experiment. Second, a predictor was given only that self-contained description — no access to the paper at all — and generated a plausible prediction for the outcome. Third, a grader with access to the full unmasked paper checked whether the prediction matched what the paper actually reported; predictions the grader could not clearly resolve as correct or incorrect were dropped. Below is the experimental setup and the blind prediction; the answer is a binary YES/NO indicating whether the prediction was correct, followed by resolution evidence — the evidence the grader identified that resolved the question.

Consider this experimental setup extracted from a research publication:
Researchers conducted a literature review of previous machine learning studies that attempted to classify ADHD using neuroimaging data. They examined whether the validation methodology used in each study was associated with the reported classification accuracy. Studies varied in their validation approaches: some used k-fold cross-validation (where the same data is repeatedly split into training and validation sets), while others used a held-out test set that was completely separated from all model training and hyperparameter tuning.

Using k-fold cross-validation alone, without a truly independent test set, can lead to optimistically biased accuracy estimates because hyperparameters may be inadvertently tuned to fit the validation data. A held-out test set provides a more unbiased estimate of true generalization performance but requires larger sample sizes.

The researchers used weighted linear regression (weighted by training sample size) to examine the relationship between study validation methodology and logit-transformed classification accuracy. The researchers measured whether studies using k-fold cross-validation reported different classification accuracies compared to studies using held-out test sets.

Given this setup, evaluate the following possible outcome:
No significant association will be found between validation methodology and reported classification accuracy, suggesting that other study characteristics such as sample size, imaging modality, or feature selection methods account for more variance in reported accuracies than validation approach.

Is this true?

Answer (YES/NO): NO